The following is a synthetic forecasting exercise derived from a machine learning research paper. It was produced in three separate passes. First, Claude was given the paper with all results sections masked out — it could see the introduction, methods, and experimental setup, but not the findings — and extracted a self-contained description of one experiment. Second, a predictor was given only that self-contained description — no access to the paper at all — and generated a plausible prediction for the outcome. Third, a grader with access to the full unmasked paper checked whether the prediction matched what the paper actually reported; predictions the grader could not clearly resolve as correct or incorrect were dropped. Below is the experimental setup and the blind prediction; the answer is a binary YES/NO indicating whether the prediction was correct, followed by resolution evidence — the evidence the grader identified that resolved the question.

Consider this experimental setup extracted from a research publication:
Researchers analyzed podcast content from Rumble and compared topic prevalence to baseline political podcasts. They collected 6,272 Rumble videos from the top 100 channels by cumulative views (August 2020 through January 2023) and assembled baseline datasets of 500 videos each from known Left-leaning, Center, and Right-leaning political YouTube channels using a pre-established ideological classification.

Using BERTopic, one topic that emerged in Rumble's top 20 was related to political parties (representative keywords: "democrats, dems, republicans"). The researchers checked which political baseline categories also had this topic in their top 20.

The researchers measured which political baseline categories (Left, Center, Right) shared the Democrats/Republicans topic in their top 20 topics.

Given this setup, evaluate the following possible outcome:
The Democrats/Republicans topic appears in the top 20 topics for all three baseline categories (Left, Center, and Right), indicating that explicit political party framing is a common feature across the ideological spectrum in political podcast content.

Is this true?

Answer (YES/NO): NO